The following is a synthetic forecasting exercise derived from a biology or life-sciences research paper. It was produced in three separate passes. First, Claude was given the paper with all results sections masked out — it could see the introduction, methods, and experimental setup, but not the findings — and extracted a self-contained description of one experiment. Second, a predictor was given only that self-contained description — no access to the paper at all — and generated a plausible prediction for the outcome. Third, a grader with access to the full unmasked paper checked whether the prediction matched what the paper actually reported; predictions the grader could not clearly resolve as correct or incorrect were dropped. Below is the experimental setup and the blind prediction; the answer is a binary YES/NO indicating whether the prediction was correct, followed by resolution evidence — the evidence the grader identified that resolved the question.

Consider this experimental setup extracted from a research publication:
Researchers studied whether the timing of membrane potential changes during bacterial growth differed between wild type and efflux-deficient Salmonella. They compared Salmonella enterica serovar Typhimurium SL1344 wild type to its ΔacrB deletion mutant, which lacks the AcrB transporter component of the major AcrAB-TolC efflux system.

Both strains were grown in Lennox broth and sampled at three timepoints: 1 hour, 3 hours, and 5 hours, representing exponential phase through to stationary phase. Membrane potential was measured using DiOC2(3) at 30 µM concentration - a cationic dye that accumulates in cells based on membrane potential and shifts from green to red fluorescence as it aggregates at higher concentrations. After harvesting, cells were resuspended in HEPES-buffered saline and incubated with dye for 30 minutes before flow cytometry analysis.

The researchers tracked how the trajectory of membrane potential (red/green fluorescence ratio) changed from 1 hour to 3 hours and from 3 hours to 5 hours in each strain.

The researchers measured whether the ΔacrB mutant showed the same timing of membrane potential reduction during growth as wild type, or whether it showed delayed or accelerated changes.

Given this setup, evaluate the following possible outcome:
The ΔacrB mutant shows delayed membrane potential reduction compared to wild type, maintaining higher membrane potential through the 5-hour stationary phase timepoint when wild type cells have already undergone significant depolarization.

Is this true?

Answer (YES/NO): NO